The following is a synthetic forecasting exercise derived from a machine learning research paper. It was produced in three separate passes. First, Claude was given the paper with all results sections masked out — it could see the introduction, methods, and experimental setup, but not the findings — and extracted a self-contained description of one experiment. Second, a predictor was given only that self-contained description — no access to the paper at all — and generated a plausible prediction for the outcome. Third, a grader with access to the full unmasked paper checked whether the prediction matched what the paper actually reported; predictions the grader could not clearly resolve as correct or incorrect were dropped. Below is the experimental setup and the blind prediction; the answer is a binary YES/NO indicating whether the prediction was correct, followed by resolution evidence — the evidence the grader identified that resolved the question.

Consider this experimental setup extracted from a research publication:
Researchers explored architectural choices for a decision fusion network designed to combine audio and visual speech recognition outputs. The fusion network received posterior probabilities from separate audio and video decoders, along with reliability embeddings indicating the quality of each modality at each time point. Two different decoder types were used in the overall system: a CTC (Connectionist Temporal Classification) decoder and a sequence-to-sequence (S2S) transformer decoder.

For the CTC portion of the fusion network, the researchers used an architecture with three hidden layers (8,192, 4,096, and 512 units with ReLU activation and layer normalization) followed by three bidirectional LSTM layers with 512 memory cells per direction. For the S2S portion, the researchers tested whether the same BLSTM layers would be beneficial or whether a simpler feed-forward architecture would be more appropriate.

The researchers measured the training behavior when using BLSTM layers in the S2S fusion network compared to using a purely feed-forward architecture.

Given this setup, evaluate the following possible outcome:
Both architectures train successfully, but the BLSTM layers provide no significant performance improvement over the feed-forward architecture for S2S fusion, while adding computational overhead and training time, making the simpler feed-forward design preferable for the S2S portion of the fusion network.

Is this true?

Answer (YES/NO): NO